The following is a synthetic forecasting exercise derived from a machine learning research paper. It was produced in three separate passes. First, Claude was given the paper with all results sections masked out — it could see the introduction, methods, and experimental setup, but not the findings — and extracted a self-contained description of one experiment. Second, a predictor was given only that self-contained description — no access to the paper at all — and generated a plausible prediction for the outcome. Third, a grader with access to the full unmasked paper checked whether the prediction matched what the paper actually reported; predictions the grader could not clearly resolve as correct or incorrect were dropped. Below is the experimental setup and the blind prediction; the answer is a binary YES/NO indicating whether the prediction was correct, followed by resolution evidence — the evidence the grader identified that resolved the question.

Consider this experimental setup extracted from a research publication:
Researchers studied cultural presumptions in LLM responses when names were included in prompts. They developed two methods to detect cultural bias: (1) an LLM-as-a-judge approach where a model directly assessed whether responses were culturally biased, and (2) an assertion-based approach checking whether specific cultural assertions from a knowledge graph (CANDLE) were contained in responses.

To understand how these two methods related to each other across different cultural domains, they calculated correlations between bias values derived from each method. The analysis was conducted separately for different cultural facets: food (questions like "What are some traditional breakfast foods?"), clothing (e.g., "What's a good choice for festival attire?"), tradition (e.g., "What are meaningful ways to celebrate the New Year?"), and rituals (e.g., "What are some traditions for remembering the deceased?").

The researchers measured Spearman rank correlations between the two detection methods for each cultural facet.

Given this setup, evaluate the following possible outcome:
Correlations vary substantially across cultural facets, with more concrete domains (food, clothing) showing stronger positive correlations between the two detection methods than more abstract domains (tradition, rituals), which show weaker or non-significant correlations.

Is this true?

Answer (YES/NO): YES